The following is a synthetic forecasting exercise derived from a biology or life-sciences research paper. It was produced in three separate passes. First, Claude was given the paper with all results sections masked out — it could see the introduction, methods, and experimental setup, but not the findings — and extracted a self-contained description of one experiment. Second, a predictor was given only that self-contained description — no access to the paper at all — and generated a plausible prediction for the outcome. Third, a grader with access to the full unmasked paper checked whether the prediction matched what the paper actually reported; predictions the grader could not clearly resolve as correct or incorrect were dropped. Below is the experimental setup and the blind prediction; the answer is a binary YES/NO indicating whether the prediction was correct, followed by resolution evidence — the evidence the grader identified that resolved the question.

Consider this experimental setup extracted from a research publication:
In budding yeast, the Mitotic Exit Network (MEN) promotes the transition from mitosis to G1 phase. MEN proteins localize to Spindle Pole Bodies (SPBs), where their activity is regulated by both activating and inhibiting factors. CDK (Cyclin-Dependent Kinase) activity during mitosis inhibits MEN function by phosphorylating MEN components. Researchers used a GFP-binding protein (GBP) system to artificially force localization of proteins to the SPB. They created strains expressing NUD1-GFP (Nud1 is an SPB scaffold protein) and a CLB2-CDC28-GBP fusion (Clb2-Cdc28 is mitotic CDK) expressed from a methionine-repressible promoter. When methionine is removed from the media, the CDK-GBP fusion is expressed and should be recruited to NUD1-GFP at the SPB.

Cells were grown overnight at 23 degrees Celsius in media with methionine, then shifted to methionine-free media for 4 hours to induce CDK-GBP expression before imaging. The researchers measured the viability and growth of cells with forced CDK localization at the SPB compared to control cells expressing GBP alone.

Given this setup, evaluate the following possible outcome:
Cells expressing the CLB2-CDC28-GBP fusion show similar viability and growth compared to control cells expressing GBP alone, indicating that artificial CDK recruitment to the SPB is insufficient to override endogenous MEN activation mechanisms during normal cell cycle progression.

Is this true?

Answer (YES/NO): NO